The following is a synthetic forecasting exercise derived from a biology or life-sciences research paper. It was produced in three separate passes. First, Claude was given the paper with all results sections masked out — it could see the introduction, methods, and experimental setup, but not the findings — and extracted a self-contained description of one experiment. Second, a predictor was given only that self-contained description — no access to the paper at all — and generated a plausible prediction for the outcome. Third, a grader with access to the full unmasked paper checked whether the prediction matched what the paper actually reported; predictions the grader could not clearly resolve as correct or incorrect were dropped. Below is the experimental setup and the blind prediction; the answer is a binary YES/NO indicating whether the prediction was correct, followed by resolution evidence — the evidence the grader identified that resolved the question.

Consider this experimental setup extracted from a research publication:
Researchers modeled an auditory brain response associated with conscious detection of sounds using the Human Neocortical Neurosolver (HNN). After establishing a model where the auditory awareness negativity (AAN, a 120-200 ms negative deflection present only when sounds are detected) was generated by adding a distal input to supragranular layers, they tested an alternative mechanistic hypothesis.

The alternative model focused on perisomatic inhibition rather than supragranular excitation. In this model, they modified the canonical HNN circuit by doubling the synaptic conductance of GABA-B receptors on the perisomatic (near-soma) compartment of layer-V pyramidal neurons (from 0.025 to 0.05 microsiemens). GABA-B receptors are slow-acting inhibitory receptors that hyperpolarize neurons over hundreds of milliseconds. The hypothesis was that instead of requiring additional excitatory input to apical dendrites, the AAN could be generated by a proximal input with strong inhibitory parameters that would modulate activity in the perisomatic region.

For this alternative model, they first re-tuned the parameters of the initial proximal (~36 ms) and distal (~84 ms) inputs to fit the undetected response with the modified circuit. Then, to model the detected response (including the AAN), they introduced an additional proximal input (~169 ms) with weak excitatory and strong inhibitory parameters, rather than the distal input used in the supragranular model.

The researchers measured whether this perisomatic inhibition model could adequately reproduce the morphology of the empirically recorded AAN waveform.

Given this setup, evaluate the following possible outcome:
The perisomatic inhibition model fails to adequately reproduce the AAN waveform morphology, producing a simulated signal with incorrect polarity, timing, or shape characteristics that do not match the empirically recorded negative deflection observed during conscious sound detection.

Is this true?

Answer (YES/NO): NO